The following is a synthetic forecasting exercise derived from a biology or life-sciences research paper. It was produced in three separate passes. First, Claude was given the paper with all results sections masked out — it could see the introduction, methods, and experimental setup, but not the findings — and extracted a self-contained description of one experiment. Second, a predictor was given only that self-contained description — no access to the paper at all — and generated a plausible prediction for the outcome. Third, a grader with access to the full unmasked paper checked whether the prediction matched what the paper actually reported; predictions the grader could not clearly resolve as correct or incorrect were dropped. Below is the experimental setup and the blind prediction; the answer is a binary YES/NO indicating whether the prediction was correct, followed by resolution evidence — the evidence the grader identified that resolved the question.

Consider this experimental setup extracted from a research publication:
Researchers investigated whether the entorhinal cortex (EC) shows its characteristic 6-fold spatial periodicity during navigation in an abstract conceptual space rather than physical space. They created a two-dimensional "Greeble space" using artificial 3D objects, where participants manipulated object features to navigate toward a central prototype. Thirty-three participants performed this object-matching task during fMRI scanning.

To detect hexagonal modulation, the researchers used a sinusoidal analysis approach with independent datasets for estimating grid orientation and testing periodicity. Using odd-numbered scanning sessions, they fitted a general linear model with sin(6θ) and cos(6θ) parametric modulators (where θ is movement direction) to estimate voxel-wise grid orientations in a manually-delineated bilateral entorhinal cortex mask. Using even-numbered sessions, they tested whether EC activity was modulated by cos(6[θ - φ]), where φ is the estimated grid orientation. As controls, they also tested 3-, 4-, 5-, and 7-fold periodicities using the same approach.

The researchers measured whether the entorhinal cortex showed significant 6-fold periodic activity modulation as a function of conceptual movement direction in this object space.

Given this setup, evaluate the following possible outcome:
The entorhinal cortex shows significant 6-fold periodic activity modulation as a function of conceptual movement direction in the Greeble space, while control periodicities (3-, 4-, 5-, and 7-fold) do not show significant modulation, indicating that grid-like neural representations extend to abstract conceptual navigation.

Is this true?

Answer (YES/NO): YES